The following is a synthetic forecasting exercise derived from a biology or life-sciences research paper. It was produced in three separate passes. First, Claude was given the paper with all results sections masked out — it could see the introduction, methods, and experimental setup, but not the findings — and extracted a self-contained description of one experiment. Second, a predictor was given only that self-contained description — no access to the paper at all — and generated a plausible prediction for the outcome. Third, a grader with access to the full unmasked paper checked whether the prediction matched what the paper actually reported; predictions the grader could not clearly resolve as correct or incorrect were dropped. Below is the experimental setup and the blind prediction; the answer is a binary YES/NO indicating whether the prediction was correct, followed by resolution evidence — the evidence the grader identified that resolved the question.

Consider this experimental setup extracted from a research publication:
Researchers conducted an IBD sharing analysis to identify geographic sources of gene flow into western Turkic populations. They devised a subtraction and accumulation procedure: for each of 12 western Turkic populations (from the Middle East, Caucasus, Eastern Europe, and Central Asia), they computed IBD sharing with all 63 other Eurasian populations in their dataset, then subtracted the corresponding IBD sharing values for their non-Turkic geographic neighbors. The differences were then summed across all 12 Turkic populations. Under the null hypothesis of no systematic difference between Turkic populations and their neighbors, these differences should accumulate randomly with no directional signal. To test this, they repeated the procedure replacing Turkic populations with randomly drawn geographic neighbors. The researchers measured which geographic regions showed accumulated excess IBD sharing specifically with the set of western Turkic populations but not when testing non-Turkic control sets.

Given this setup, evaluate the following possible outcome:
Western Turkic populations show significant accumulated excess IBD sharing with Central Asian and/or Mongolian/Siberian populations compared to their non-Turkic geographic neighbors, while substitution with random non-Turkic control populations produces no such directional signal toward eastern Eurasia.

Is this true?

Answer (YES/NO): YES